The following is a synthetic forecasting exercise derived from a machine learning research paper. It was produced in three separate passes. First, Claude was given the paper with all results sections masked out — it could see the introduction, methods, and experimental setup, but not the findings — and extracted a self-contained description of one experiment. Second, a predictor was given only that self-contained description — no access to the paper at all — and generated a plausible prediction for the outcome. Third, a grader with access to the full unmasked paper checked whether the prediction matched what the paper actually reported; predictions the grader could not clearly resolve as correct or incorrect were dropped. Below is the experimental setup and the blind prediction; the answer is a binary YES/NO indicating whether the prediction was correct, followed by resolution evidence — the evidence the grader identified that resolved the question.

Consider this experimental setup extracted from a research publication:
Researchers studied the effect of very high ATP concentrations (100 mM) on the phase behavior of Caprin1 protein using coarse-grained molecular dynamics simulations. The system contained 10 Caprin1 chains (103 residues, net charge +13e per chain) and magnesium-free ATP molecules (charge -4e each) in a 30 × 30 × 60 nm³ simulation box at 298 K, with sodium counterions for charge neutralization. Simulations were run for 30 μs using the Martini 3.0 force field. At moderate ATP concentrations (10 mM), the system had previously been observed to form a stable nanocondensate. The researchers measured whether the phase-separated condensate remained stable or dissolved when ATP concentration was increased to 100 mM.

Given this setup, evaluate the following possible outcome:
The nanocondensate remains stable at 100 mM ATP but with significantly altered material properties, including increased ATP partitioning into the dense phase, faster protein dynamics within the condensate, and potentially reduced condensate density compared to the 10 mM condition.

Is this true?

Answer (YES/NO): NO